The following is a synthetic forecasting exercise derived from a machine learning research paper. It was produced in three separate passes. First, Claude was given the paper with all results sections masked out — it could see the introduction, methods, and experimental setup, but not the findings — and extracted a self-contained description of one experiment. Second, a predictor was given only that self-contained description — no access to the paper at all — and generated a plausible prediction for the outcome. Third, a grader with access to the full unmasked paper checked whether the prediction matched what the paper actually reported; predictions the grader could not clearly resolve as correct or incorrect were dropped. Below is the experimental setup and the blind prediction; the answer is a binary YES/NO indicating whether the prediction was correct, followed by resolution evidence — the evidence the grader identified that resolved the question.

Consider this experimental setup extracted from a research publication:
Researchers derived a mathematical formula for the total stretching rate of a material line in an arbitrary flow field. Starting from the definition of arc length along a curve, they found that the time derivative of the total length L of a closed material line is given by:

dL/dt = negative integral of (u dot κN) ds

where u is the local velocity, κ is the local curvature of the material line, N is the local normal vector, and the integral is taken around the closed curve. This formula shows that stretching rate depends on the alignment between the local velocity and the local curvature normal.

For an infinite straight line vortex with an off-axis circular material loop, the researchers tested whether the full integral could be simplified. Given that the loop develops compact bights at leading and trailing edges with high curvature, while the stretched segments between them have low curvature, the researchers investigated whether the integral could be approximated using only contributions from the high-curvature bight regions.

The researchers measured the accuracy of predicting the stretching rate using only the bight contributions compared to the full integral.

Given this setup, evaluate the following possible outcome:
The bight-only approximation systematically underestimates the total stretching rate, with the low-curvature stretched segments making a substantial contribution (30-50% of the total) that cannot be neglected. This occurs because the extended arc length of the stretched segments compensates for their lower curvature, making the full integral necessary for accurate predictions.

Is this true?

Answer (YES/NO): NO